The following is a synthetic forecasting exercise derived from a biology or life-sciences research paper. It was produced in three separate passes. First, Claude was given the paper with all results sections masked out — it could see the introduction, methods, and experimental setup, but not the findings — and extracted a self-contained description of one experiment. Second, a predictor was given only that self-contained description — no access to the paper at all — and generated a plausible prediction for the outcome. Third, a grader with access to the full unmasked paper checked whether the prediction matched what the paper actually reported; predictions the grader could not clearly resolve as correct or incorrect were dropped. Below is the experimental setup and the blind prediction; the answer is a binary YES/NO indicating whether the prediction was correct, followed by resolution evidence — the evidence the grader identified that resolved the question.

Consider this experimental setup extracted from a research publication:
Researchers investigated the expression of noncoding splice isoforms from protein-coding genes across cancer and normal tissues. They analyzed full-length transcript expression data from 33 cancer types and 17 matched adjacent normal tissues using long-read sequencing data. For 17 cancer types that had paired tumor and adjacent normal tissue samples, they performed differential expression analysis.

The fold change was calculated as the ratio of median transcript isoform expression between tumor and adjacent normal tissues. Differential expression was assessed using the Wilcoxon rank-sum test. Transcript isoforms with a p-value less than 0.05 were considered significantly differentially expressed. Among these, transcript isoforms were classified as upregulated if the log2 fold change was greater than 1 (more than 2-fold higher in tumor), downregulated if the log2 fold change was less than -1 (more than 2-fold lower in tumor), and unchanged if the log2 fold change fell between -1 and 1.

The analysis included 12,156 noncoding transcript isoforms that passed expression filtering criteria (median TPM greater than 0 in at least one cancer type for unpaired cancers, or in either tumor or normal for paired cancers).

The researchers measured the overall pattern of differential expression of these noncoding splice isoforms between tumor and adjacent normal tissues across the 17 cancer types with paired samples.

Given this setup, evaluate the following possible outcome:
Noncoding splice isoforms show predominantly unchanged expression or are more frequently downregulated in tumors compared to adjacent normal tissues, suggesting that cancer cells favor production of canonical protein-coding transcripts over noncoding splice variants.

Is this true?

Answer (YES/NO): NO